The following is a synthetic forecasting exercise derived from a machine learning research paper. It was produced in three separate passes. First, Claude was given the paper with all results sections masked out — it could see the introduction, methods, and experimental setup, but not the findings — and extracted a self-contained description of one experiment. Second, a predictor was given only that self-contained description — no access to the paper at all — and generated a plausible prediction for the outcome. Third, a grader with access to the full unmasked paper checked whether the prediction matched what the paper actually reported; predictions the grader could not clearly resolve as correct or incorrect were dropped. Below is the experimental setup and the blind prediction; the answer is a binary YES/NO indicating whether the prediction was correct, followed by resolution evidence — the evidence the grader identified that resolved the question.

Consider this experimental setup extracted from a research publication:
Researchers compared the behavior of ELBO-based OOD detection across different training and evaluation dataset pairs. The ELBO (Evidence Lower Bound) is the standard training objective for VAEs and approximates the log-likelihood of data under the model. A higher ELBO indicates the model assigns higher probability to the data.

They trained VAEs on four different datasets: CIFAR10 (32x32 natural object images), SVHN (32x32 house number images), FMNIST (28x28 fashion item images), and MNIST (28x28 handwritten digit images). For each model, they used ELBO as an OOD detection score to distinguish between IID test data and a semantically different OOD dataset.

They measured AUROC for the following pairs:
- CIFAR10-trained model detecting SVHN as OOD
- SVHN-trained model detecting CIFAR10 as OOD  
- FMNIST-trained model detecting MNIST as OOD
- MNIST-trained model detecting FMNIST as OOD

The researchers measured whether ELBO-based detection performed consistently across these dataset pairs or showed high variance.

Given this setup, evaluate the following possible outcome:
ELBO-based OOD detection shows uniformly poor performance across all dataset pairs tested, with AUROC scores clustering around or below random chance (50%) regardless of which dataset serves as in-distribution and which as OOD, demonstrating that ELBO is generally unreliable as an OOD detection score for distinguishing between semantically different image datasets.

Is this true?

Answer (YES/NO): NO